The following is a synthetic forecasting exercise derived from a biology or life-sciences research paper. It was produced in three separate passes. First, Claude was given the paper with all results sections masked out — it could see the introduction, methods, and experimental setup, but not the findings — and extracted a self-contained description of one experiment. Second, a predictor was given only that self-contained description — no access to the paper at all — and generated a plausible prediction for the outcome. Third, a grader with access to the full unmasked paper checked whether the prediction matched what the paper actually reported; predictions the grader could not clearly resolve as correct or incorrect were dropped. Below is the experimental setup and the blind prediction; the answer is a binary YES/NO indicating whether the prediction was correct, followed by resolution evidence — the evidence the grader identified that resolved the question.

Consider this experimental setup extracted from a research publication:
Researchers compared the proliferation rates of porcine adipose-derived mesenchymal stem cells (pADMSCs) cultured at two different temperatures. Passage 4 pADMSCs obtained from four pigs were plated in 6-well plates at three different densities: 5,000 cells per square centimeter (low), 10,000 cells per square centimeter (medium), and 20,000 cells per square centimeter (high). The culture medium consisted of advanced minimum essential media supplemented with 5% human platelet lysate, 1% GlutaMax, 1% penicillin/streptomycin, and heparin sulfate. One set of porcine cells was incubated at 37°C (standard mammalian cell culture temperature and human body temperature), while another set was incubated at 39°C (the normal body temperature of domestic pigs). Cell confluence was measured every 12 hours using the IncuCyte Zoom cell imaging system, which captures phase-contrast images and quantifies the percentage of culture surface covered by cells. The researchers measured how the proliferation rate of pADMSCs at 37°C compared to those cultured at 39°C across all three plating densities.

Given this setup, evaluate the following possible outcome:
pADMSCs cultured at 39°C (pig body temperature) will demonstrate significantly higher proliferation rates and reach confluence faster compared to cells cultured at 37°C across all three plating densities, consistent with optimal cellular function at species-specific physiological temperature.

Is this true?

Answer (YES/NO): YES